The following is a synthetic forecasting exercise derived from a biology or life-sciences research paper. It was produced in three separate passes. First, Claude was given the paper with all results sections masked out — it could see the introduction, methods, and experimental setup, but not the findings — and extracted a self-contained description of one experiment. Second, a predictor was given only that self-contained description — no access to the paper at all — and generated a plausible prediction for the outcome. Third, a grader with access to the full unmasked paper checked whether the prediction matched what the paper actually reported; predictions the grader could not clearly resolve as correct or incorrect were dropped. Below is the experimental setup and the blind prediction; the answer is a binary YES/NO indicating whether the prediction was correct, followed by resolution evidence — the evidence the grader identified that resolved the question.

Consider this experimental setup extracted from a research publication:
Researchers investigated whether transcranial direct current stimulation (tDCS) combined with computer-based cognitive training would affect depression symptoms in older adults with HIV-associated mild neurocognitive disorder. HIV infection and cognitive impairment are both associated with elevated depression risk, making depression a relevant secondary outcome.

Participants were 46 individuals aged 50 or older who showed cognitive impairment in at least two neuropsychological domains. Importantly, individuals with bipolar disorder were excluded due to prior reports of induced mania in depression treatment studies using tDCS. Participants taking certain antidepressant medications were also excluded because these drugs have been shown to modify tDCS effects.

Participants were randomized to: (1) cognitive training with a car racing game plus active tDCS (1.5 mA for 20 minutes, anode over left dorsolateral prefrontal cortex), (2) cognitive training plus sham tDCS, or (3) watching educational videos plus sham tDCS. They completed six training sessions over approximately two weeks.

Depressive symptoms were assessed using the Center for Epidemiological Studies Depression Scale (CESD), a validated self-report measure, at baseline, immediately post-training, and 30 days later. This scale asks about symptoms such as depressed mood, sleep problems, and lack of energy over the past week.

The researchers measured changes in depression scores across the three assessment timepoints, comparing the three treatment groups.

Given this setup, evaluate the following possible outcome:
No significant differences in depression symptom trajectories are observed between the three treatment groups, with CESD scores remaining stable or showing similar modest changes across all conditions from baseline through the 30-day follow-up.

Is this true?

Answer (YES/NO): NO